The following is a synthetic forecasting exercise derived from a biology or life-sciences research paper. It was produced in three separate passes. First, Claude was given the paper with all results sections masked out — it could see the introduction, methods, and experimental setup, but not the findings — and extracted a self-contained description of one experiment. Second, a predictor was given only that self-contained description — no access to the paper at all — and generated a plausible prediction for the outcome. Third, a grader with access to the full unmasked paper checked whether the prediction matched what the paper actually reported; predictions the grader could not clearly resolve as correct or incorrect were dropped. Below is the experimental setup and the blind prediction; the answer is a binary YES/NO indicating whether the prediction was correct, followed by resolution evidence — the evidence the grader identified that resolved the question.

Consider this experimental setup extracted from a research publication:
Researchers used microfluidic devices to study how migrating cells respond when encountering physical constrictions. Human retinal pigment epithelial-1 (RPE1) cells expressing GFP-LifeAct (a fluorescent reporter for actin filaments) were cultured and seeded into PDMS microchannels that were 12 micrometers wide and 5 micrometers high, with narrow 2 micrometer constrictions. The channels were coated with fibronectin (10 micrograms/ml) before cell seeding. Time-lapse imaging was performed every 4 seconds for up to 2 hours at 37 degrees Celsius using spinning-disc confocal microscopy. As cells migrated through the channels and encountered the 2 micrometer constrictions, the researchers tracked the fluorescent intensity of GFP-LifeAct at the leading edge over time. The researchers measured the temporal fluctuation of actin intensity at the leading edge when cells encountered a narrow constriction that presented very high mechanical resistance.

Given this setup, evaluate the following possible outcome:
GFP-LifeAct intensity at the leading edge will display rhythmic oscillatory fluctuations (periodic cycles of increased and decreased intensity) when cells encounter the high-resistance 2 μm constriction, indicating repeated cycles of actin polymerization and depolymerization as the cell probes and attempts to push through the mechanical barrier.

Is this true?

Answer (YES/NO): NO